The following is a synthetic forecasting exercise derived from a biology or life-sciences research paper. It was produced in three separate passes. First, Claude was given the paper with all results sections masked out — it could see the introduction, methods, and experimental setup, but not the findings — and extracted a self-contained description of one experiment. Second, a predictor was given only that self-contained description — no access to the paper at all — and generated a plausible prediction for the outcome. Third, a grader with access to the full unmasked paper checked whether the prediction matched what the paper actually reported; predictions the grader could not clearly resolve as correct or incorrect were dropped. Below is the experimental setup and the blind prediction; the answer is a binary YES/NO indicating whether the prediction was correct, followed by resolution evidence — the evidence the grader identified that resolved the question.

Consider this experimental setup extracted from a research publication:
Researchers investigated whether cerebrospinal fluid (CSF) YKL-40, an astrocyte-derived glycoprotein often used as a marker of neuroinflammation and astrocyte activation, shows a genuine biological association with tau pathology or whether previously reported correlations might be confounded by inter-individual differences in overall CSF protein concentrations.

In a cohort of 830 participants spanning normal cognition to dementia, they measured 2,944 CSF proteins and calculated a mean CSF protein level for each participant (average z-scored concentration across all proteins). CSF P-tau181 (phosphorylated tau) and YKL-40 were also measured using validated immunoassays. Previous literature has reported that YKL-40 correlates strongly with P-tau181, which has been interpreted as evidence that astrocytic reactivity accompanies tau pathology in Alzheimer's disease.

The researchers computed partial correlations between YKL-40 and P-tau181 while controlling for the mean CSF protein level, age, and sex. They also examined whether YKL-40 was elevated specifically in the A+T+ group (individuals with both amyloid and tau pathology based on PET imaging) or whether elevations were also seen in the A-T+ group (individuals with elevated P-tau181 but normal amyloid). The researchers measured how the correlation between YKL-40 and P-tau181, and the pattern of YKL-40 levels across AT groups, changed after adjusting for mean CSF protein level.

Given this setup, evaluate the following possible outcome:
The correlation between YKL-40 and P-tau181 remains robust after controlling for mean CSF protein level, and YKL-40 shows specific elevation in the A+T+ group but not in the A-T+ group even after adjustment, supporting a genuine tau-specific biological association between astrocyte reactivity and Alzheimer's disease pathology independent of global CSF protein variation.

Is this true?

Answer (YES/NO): NO